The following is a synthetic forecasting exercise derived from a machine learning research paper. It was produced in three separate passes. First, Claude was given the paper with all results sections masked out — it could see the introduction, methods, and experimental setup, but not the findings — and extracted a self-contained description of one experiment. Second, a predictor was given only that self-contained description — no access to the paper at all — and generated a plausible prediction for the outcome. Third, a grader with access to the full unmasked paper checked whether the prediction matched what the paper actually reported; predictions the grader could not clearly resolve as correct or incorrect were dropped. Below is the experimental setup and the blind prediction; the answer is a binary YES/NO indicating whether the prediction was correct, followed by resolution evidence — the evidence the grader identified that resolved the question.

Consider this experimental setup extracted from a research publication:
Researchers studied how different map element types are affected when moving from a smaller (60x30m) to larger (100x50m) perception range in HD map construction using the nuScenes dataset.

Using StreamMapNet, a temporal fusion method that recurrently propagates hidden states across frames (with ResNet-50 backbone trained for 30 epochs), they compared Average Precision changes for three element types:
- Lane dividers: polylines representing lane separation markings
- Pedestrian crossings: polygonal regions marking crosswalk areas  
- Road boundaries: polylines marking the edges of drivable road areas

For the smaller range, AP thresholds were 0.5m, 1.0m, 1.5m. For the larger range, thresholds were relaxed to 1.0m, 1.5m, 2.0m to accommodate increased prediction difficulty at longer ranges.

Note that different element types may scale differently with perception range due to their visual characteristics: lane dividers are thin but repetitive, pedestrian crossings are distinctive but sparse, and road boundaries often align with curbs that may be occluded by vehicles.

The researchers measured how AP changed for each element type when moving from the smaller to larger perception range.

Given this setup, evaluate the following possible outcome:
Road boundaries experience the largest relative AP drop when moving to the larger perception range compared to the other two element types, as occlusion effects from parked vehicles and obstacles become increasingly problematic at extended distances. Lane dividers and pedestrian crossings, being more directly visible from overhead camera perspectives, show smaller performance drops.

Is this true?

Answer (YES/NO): YES